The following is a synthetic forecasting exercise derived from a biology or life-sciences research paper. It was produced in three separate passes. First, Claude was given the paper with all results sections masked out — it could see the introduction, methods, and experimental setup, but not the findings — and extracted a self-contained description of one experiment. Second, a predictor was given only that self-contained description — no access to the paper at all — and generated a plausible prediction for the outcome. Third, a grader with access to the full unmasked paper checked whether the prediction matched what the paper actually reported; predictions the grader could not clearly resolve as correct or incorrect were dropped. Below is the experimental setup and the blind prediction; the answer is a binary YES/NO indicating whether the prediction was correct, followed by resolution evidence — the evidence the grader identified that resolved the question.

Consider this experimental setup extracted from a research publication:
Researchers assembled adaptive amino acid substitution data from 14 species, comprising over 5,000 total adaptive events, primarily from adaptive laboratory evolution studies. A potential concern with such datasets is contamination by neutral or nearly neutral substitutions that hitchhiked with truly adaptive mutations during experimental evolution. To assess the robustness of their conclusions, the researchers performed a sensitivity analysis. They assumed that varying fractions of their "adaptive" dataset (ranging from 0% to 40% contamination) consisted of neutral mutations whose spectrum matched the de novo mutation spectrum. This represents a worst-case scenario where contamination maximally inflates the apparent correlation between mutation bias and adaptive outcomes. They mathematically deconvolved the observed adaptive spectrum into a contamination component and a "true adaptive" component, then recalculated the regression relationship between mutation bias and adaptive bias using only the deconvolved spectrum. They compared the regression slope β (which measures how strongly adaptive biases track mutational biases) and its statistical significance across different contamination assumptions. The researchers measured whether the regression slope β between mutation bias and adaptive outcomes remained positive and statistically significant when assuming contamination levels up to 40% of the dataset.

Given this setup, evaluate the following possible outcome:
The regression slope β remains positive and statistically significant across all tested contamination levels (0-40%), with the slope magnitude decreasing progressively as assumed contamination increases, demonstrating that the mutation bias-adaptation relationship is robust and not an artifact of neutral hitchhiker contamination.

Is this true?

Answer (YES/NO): NO